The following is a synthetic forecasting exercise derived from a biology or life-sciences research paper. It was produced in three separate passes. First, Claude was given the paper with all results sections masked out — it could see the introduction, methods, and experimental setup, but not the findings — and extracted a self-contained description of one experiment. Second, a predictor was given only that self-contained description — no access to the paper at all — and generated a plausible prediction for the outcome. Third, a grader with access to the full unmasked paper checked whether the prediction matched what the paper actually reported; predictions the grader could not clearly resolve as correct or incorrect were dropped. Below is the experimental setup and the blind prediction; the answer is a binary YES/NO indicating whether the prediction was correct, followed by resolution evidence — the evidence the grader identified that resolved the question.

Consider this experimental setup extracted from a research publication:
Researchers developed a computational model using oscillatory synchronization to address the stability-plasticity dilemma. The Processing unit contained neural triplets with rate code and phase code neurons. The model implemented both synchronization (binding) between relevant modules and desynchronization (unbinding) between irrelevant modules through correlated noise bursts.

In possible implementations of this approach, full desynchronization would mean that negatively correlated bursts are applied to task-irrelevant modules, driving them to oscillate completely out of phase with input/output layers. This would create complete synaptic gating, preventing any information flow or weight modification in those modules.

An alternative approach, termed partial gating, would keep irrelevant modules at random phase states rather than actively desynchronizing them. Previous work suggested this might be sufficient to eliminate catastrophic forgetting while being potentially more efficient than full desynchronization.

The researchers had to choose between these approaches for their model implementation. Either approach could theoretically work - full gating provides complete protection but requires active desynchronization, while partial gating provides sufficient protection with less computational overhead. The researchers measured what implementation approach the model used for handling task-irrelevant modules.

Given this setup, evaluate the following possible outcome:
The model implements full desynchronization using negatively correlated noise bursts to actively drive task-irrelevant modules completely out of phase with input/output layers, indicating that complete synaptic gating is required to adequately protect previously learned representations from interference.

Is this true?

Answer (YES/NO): YES